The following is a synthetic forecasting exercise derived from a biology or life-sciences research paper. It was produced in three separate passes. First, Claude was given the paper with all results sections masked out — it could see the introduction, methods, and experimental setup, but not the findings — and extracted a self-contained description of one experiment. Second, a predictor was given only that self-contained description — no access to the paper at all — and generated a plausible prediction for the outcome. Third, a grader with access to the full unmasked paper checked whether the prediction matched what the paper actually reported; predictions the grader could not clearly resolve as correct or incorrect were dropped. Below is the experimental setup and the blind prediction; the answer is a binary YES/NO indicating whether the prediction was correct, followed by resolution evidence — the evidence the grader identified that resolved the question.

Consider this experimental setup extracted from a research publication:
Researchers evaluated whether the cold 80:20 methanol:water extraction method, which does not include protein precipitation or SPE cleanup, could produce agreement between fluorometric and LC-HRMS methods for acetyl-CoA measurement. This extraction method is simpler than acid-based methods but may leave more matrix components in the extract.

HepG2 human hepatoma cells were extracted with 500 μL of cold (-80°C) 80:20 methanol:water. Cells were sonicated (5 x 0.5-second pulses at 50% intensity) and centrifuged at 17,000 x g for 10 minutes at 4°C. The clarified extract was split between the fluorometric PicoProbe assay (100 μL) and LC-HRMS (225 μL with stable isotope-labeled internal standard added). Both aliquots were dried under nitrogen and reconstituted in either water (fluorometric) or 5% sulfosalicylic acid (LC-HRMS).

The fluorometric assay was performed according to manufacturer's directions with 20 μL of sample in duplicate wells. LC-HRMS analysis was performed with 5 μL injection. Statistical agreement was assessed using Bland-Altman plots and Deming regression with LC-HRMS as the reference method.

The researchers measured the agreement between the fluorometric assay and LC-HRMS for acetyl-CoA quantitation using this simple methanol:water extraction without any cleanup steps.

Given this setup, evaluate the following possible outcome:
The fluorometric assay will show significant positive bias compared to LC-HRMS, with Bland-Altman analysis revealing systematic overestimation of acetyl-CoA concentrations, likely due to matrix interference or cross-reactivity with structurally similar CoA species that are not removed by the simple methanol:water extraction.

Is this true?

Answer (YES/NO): NO